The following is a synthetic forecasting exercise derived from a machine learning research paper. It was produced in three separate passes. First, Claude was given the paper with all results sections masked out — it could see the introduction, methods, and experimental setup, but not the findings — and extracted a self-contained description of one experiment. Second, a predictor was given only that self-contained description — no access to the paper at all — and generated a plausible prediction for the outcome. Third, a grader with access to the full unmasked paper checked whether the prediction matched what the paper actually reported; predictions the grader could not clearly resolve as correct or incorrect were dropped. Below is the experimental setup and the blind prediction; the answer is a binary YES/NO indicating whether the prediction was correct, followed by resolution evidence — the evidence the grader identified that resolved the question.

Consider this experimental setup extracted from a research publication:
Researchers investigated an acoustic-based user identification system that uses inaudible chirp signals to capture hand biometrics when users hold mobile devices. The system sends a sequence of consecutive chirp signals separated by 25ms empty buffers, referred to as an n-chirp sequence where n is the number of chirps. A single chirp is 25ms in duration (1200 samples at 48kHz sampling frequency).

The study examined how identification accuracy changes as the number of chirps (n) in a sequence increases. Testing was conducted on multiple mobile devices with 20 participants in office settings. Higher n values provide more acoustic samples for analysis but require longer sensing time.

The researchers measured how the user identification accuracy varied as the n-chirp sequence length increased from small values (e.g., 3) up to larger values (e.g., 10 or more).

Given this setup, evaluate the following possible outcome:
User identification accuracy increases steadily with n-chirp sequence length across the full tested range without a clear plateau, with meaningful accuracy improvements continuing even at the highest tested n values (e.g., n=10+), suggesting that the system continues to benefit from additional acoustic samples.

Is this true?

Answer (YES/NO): NO